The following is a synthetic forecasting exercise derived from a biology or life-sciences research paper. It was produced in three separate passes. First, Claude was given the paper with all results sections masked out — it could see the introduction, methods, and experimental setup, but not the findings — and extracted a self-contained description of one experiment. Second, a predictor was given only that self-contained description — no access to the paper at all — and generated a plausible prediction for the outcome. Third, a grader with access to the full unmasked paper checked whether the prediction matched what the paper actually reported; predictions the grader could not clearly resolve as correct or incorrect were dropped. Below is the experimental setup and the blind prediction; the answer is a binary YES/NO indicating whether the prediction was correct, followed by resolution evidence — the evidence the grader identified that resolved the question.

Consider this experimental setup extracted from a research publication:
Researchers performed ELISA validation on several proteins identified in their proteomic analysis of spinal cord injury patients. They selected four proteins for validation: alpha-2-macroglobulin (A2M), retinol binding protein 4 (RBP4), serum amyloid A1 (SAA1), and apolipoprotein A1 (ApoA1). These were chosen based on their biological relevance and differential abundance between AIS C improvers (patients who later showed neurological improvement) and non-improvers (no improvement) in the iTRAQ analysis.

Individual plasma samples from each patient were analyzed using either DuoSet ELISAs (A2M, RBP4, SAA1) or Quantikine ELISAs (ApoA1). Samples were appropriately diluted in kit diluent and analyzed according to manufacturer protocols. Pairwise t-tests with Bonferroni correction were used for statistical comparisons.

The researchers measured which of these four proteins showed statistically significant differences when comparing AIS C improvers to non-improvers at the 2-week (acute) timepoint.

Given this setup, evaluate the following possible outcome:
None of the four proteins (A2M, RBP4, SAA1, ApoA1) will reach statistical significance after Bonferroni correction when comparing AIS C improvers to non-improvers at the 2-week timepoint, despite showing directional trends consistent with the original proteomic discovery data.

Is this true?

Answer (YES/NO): NO